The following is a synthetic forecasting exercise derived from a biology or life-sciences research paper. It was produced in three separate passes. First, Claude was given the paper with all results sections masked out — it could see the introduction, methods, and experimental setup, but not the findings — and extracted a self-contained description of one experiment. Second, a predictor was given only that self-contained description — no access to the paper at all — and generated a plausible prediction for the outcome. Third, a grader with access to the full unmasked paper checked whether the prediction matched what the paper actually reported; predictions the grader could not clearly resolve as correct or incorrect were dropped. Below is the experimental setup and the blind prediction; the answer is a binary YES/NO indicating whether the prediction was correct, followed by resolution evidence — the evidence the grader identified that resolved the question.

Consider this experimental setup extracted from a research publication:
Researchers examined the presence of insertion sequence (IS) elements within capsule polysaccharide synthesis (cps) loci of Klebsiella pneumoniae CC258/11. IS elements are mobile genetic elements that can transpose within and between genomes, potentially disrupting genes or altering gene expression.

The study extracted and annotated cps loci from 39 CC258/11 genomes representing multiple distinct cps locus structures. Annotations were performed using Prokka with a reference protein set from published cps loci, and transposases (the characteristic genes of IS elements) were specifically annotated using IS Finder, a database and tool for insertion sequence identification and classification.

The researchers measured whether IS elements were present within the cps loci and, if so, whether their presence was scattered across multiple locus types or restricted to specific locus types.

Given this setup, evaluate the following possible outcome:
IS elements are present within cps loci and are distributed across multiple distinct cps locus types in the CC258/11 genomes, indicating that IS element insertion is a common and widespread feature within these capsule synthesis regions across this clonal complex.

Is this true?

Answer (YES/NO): YES